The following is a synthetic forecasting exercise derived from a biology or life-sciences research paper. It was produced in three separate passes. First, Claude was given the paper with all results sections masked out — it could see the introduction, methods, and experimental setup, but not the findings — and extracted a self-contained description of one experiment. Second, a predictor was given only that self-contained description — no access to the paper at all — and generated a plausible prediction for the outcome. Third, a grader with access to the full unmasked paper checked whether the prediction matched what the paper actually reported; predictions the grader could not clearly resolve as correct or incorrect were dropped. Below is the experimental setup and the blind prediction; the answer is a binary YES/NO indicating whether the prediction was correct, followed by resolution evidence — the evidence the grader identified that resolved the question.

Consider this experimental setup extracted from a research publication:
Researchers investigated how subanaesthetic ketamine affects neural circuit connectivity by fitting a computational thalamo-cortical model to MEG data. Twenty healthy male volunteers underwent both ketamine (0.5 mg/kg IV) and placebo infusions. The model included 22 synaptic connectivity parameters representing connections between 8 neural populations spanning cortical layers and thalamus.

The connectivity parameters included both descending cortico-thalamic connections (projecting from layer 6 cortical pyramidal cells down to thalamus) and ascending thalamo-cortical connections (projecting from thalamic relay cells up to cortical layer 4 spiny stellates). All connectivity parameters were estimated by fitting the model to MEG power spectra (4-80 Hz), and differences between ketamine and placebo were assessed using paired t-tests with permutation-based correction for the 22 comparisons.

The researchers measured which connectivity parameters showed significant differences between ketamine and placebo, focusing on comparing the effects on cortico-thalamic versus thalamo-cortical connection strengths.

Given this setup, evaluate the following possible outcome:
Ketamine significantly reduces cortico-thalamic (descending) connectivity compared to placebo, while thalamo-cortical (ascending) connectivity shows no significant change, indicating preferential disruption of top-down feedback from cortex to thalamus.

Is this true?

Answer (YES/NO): NO